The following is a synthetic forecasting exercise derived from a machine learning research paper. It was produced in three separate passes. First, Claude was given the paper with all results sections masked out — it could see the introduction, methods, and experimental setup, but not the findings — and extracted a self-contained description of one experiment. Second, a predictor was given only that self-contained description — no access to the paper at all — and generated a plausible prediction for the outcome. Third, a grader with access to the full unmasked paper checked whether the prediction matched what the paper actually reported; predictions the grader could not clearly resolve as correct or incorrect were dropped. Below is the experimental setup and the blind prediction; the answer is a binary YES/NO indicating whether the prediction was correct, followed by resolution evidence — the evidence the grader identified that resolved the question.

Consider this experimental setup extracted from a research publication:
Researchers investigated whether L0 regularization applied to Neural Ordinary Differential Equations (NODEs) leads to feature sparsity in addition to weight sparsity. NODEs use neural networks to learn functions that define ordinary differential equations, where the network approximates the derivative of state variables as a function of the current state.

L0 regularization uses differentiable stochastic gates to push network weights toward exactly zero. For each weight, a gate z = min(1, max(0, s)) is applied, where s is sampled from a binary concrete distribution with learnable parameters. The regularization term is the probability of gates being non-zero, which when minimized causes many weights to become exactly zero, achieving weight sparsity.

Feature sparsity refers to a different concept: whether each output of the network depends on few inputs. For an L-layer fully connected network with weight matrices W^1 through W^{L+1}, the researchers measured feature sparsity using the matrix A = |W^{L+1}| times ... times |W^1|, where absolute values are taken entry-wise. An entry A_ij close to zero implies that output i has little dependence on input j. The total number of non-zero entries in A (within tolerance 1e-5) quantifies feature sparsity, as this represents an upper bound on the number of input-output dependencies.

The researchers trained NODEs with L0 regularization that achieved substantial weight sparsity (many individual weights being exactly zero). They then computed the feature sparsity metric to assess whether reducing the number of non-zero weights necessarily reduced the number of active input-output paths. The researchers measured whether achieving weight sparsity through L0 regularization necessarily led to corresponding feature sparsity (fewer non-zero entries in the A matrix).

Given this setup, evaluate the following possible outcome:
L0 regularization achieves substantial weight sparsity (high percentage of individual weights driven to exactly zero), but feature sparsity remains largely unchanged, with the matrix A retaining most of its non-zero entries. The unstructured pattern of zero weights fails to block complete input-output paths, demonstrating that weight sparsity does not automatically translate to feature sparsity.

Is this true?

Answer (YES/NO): YES